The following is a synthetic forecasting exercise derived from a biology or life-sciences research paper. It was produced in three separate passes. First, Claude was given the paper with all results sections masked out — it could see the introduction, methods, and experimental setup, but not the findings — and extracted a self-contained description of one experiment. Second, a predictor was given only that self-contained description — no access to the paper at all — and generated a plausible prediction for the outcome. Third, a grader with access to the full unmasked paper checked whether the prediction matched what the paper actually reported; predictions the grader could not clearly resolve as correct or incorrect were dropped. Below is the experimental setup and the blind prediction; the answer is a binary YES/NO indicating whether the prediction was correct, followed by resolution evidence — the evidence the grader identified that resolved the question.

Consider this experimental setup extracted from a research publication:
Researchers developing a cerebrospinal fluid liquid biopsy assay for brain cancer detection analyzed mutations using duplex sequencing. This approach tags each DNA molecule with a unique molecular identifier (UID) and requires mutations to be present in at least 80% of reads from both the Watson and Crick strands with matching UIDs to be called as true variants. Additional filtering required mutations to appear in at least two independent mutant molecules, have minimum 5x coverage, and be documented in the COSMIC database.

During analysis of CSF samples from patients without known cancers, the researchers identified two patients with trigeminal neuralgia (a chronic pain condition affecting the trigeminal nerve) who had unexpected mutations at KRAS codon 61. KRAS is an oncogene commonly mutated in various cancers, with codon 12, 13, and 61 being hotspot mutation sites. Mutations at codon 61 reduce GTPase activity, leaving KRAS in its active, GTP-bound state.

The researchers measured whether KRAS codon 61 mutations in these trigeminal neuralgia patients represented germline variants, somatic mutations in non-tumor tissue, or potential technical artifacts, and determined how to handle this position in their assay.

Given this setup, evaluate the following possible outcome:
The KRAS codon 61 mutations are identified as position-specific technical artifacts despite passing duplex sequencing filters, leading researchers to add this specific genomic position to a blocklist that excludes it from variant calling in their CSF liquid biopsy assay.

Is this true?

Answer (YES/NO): NO